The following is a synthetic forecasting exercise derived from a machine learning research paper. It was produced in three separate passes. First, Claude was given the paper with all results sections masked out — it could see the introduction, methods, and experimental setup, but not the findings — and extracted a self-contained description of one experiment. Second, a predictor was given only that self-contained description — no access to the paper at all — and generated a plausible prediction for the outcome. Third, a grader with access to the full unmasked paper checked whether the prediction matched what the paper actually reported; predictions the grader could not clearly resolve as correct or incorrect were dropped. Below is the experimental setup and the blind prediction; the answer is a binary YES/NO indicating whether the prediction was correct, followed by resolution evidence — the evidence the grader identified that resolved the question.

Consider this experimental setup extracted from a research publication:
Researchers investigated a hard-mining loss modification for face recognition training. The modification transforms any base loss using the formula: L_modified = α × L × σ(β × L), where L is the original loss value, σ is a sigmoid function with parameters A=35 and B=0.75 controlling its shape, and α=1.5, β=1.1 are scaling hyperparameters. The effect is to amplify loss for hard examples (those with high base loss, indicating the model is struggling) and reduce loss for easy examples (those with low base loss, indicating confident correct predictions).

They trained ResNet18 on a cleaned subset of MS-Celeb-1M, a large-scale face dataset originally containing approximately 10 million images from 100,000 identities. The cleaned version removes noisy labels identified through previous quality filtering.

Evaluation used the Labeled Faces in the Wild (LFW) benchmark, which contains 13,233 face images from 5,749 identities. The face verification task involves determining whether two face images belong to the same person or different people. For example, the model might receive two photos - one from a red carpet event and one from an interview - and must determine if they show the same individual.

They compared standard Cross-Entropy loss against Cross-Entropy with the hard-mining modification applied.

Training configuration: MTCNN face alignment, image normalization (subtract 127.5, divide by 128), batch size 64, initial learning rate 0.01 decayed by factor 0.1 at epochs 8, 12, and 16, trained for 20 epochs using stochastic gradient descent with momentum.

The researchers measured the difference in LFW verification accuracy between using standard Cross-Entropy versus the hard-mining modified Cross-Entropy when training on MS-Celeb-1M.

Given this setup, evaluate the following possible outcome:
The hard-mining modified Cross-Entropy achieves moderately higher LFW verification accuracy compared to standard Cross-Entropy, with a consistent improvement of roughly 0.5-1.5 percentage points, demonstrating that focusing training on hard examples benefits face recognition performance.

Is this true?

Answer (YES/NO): NO